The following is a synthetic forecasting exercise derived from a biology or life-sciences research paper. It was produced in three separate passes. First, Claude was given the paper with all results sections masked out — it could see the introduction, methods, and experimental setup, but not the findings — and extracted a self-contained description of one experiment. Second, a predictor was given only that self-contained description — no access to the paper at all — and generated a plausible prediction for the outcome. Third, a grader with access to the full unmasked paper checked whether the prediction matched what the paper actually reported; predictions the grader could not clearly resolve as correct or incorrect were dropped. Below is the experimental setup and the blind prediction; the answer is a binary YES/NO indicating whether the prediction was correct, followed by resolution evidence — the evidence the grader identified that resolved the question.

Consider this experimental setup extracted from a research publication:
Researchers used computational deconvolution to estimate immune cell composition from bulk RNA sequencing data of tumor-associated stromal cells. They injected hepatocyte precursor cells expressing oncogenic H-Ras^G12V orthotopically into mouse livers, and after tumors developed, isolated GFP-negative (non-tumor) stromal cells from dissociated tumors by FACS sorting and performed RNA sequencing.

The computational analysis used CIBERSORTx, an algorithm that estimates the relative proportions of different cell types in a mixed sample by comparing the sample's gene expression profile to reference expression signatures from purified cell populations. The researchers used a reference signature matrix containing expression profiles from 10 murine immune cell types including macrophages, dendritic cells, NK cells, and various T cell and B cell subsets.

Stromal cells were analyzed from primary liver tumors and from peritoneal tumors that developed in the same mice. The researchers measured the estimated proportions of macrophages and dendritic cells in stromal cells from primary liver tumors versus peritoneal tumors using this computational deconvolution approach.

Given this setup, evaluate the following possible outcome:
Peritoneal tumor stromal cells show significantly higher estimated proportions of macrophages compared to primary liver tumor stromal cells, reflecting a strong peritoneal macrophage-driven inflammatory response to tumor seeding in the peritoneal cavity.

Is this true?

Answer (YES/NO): NO